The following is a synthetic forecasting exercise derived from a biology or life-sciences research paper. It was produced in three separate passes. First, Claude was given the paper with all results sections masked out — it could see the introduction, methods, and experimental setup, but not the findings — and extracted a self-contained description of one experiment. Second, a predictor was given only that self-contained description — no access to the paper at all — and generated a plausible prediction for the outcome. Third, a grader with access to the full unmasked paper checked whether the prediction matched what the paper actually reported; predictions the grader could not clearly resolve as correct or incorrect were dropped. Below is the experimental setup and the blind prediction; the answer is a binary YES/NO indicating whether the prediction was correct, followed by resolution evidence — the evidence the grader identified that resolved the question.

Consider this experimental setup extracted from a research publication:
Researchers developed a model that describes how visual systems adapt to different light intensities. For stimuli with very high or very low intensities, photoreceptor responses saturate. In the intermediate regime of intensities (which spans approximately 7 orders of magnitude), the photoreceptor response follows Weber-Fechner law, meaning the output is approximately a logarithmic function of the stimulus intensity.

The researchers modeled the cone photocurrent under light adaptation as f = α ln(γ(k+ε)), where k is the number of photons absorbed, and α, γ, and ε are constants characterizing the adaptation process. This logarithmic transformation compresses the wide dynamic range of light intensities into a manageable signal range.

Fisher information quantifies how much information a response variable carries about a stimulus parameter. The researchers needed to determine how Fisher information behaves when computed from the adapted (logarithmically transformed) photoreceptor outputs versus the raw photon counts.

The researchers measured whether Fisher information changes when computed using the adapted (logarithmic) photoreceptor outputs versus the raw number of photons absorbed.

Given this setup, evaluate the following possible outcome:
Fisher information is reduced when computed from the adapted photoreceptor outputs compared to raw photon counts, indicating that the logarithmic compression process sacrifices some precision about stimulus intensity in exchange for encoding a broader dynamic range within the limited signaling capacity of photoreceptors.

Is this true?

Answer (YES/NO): NO